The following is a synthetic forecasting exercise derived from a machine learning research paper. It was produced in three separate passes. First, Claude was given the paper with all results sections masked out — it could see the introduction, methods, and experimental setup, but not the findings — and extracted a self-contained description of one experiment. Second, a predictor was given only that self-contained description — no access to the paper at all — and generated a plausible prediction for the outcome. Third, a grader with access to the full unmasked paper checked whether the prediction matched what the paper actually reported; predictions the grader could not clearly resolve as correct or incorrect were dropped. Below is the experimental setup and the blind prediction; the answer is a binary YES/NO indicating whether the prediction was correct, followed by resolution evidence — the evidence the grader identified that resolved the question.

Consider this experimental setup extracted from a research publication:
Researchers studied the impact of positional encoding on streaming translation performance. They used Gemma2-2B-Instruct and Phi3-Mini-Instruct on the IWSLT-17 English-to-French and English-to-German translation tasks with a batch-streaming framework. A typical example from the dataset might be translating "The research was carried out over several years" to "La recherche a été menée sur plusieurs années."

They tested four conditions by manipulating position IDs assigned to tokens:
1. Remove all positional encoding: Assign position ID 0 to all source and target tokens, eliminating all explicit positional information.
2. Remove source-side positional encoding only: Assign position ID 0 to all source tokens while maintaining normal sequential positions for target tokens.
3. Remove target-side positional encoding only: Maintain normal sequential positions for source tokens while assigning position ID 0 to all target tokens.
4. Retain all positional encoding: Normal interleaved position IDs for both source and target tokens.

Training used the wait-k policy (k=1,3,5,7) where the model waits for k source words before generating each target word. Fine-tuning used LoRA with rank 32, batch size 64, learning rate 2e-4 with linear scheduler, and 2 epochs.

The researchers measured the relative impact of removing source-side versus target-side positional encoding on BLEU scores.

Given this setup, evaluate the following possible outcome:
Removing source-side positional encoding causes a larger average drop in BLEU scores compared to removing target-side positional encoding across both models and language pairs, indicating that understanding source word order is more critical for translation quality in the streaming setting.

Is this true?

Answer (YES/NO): YES